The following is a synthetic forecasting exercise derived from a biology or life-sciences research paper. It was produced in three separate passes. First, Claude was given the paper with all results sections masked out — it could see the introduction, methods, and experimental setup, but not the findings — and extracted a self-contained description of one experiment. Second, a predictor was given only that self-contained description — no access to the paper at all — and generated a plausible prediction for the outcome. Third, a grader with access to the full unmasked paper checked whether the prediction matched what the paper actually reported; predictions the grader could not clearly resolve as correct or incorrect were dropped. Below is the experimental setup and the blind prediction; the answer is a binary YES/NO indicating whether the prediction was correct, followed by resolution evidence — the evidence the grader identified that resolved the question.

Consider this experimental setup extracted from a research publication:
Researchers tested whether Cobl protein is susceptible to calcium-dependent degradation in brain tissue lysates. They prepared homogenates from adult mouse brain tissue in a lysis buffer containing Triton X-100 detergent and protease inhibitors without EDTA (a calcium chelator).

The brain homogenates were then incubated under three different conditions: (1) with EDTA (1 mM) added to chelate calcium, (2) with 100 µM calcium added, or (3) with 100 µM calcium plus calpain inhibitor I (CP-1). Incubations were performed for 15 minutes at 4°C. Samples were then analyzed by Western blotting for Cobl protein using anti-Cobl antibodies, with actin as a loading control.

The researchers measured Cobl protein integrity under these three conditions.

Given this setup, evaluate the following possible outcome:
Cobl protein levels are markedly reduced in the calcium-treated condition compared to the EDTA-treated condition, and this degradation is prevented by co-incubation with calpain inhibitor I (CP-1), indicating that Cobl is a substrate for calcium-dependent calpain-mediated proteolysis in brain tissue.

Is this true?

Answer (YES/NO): YES